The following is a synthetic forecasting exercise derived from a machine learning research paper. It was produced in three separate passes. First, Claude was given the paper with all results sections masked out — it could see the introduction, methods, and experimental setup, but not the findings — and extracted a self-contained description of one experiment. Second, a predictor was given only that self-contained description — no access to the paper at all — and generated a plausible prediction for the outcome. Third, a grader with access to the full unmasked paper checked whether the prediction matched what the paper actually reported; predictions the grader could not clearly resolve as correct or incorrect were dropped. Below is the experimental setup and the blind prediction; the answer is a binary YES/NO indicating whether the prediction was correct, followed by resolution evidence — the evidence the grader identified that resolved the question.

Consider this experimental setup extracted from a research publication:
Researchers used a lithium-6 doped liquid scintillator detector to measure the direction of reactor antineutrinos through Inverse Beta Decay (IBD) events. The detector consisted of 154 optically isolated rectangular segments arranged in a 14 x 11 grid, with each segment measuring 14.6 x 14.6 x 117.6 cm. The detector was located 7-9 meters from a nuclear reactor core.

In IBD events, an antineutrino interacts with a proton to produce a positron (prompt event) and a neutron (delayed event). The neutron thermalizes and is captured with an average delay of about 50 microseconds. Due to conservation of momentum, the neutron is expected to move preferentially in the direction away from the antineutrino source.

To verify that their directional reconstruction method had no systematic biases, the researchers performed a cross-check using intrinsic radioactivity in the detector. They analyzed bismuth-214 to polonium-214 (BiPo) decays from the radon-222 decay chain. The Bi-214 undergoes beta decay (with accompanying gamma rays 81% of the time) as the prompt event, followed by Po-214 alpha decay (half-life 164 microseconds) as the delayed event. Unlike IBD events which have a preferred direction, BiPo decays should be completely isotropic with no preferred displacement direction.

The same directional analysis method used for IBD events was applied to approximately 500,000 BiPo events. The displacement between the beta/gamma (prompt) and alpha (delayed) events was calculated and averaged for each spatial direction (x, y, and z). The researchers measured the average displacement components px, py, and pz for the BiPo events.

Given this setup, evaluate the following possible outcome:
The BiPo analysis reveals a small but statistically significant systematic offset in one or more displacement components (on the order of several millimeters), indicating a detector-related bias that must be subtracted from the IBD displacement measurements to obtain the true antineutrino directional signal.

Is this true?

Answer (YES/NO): NO